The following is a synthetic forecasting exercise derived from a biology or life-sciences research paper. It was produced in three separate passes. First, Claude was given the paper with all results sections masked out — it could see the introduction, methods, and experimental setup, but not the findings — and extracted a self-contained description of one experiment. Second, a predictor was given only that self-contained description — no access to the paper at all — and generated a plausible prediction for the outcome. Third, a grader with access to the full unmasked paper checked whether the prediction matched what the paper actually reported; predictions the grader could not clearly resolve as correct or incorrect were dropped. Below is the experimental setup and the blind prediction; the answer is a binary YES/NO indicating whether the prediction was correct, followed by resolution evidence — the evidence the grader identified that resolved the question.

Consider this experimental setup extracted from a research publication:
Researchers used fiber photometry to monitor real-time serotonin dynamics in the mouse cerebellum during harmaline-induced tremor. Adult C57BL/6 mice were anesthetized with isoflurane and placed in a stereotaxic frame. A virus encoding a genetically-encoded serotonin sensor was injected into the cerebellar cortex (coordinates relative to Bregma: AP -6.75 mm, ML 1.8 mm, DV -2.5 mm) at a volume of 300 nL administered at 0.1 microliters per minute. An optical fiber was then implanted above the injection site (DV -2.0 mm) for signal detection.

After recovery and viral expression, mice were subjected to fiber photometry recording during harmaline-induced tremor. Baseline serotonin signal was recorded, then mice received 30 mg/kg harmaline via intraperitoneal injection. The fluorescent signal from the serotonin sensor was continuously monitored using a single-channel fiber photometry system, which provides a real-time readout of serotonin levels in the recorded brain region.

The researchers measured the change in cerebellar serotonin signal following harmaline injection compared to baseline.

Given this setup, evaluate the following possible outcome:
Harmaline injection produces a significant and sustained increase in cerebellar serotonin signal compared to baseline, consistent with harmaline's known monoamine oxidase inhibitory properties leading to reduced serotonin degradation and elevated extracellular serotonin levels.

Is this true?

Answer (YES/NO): NO